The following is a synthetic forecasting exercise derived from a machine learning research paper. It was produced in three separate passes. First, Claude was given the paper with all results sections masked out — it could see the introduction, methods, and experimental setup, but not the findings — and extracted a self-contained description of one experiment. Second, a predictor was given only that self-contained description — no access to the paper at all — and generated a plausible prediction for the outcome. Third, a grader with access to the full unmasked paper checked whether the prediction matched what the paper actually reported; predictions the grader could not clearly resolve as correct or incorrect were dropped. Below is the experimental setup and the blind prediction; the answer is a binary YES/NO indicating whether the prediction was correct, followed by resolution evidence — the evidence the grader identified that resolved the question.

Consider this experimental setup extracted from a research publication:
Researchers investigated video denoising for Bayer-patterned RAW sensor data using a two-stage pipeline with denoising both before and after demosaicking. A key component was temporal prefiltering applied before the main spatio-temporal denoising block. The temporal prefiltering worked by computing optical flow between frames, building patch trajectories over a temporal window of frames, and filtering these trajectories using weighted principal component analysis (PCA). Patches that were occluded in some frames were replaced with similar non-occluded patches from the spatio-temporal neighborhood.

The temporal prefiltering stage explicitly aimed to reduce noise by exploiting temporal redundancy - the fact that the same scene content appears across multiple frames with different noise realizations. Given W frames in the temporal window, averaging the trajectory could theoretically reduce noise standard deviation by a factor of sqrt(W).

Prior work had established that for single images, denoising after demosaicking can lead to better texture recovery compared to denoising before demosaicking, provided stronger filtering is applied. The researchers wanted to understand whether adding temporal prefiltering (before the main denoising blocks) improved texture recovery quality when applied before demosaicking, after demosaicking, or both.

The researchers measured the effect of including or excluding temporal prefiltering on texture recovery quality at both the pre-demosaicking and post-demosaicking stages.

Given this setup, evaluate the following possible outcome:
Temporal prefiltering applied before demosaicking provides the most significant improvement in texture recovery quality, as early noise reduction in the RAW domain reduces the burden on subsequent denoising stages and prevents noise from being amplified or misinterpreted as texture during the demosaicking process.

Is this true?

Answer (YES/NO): NO